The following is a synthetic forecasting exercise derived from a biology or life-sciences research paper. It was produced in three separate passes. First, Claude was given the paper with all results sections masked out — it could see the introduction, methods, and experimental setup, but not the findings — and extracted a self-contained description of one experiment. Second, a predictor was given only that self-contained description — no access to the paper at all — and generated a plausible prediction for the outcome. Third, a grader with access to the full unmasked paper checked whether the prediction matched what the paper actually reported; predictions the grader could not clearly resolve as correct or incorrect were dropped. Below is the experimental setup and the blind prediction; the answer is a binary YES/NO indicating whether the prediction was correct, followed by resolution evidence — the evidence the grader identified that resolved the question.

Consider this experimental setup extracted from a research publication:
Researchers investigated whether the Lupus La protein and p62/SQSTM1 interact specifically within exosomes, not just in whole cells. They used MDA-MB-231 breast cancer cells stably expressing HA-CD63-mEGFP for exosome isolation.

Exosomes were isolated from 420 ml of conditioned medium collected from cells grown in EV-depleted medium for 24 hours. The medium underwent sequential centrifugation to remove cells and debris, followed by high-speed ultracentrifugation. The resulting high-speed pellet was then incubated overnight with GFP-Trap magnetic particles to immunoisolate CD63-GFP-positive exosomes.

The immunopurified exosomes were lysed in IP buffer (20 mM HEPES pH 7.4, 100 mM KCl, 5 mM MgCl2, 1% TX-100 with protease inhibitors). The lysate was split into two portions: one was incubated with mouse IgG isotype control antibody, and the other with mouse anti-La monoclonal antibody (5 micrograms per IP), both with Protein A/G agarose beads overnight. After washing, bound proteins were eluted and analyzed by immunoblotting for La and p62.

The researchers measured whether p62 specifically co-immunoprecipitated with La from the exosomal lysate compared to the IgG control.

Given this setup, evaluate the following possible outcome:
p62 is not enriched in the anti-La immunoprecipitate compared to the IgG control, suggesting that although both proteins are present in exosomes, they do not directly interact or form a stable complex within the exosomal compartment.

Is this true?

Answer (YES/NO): NO